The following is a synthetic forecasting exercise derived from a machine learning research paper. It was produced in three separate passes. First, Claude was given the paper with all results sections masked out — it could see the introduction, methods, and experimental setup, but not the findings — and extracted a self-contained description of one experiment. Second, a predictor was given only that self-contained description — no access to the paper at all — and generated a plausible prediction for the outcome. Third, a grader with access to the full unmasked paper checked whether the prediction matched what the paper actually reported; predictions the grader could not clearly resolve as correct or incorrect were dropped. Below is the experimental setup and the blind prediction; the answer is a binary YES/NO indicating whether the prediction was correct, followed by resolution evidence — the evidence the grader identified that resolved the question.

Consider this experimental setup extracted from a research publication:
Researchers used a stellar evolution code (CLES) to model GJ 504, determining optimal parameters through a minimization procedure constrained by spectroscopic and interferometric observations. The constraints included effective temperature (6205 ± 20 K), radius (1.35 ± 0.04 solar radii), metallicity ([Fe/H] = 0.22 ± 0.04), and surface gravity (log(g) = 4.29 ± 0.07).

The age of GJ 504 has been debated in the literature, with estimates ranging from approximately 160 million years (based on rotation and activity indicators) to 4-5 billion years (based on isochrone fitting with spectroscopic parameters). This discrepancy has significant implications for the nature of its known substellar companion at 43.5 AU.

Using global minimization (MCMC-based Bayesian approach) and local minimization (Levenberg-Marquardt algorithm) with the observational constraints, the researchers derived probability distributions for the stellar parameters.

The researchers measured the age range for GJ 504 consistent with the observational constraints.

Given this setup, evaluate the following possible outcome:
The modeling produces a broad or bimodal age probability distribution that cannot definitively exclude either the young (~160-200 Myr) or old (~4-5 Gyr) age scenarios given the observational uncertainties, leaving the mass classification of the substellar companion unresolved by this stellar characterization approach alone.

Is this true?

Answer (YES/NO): NO